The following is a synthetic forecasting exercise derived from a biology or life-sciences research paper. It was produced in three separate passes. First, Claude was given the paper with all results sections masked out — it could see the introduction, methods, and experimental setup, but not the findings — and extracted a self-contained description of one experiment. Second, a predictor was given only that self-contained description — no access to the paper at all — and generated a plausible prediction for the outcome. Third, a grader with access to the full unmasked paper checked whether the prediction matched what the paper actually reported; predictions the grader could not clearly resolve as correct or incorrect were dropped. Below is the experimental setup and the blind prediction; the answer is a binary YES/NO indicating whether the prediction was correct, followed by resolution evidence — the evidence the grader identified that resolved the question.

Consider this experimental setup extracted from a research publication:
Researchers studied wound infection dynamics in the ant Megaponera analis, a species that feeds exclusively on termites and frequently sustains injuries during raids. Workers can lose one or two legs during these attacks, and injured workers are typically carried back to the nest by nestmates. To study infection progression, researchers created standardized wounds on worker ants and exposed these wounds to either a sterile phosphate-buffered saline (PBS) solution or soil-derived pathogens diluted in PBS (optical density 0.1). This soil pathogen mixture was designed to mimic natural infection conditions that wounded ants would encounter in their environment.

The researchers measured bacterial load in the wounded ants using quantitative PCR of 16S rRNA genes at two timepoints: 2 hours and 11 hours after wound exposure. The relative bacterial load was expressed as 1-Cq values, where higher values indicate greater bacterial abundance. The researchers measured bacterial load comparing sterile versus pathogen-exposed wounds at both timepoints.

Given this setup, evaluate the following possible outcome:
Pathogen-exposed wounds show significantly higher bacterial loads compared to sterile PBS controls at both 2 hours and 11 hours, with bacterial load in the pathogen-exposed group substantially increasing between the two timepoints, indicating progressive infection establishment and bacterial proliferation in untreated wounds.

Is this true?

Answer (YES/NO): YES